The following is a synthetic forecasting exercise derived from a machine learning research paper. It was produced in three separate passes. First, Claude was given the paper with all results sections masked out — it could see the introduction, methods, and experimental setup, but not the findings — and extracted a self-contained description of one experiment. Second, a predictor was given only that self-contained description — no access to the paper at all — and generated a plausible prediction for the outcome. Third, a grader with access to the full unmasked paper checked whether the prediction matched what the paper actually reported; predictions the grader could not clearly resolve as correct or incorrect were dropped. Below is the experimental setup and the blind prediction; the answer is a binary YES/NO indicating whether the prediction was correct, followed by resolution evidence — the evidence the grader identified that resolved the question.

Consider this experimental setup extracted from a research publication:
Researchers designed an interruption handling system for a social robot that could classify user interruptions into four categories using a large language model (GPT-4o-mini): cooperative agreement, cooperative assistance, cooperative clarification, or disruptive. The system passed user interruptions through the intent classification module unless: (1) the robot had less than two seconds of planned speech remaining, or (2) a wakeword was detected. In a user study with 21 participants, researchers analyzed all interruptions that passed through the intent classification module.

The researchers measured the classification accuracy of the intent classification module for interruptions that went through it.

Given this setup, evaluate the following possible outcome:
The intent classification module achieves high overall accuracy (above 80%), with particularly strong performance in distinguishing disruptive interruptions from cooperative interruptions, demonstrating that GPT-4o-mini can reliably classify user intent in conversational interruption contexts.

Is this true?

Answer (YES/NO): NO